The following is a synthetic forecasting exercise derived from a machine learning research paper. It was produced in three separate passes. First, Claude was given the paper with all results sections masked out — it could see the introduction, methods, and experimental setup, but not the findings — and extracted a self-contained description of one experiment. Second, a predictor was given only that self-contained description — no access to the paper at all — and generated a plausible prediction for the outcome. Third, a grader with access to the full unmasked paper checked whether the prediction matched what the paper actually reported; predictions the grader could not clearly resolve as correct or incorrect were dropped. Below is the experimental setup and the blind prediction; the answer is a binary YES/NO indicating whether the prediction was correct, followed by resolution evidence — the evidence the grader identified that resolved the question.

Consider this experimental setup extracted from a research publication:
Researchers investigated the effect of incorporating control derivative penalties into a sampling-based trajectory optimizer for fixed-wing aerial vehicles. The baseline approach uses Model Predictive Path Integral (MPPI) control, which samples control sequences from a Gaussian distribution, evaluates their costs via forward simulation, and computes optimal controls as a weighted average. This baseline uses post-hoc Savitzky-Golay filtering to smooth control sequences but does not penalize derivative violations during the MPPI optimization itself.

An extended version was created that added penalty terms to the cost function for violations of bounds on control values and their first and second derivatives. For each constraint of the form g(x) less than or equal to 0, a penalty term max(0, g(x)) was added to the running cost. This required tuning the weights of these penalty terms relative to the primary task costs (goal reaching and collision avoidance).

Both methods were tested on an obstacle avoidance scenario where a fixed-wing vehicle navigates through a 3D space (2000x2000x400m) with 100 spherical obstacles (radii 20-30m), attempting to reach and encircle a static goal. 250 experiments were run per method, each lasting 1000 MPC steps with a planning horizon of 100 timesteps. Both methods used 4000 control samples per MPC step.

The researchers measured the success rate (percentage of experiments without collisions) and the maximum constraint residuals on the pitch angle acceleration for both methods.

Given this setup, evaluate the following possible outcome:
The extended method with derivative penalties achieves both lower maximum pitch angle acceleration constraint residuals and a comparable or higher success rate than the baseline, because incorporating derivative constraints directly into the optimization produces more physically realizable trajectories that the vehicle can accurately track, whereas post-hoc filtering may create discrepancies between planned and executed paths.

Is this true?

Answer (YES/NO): NO